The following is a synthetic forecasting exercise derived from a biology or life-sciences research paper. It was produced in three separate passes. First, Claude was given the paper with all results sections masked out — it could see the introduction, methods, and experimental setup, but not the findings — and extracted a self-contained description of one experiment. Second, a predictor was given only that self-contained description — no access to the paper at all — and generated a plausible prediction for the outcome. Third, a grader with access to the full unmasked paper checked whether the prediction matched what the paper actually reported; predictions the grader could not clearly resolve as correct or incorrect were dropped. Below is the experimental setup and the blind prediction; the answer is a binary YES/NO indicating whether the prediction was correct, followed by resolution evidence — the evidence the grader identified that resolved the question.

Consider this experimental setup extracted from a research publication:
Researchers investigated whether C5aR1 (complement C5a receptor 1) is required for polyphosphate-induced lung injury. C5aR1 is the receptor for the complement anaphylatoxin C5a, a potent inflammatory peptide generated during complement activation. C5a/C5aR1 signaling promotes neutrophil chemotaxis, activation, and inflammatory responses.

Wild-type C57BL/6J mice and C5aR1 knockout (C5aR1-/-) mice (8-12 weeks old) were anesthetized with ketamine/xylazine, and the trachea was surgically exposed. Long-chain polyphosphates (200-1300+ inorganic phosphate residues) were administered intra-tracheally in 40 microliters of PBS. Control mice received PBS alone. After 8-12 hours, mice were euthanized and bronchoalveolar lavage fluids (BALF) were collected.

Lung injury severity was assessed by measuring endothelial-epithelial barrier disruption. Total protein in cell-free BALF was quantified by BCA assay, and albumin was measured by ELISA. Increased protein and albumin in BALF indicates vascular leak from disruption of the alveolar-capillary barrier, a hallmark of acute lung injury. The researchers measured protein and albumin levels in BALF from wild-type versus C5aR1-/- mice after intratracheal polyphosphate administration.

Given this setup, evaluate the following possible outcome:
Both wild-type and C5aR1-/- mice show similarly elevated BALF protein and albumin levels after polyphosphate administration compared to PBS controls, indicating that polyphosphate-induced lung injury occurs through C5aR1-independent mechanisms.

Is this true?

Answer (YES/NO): NO